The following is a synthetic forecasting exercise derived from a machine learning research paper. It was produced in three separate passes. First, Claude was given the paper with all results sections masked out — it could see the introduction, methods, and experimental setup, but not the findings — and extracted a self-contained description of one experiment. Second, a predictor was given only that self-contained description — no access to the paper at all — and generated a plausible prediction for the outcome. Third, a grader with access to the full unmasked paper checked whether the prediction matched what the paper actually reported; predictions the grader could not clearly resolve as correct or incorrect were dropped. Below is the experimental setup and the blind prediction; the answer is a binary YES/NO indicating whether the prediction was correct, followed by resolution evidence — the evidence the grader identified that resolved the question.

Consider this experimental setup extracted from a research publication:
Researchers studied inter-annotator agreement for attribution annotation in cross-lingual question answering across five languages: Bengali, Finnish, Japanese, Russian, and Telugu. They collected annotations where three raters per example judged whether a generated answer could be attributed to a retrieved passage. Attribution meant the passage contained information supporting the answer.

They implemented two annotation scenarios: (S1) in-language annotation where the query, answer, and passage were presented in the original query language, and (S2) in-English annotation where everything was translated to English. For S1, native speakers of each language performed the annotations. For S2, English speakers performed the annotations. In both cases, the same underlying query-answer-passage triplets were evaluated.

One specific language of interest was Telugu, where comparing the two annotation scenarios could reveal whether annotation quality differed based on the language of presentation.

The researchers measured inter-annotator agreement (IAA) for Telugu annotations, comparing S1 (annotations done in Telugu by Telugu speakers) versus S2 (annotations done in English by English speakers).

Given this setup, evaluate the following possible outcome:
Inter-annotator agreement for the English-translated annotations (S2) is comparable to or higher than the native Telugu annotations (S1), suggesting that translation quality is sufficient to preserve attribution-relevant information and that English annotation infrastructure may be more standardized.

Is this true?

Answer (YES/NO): NO